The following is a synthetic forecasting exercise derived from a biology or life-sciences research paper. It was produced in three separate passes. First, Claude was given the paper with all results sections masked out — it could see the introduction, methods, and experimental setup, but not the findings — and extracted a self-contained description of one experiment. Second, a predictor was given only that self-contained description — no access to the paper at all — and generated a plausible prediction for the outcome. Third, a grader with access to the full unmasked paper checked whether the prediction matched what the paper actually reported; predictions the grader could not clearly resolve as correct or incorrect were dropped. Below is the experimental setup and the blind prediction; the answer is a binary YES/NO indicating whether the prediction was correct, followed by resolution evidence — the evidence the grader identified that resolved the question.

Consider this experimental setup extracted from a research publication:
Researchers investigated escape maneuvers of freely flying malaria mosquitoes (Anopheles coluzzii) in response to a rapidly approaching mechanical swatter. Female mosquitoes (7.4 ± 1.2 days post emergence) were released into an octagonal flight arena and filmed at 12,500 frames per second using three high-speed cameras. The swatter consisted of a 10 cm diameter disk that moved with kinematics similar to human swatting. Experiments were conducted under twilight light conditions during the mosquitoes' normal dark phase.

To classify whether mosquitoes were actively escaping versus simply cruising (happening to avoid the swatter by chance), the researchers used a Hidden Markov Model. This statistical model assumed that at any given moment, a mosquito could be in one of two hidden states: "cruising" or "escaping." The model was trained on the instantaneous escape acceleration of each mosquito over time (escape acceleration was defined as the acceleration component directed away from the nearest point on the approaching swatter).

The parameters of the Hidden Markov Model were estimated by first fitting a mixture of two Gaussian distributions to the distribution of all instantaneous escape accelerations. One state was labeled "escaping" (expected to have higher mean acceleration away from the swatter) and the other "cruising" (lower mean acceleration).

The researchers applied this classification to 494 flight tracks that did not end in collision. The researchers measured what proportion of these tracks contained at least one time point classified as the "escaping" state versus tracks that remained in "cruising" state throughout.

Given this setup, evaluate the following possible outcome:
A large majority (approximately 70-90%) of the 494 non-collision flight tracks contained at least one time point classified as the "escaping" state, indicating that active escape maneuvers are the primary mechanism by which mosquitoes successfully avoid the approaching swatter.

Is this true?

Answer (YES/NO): NO